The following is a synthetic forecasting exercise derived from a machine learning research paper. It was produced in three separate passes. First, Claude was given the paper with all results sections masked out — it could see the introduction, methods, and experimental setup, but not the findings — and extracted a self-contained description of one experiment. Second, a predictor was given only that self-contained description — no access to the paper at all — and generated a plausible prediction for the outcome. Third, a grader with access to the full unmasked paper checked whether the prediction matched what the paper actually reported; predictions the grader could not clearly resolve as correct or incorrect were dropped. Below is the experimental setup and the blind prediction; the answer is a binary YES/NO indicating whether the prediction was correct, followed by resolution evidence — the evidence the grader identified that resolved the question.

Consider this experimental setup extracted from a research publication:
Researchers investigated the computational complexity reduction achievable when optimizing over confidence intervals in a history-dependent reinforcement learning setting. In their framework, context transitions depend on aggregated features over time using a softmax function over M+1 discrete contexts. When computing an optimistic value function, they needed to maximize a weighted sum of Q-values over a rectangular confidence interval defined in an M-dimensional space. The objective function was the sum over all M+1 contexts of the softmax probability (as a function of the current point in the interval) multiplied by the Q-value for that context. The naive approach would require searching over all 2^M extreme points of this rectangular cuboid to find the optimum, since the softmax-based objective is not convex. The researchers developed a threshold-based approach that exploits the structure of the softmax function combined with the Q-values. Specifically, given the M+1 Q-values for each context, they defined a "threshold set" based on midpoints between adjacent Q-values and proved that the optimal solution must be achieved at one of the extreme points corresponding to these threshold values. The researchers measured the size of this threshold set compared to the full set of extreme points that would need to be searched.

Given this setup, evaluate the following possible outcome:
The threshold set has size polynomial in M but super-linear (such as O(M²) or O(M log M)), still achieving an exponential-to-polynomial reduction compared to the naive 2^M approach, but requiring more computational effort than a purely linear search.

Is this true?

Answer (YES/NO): NO